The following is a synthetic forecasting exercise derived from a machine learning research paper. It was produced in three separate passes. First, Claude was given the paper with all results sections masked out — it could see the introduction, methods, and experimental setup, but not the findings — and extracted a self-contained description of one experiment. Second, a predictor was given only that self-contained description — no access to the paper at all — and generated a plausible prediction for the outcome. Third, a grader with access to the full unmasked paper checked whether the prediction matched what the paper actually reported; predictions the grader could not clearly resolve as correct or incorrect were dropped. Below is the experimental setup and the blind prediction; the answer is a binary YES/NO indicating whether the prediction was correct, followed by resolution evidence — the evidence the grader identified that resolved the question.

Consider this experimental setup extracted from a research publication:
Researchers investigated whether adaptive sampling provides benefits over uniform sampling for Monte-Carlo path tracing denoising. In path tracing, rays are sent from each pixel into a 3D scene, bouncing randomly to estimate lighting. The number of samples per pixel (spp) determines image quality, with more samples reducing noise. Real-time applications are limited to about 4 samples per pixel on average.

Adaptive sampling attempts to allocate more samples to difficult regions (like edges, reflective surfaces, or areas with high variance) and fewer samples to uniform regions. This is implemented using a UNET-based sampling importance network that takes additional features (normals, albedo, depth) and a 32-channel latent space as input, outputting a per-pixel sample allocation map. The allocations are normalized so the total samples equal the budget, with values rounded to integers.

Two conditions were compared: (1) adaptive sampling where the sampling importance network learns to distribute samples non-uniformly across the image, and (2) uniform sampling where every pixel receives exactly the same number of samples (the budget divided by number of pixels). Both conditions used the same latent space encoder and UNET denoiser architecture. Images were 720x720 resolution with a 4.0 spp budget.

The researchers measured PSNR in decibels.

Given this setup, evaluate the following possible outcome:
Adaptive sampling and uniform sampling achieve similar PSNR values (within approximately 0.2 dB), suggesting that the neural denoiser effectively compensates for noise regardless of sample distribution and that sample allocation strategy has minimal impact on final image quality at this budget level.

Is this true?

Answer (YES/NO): NO